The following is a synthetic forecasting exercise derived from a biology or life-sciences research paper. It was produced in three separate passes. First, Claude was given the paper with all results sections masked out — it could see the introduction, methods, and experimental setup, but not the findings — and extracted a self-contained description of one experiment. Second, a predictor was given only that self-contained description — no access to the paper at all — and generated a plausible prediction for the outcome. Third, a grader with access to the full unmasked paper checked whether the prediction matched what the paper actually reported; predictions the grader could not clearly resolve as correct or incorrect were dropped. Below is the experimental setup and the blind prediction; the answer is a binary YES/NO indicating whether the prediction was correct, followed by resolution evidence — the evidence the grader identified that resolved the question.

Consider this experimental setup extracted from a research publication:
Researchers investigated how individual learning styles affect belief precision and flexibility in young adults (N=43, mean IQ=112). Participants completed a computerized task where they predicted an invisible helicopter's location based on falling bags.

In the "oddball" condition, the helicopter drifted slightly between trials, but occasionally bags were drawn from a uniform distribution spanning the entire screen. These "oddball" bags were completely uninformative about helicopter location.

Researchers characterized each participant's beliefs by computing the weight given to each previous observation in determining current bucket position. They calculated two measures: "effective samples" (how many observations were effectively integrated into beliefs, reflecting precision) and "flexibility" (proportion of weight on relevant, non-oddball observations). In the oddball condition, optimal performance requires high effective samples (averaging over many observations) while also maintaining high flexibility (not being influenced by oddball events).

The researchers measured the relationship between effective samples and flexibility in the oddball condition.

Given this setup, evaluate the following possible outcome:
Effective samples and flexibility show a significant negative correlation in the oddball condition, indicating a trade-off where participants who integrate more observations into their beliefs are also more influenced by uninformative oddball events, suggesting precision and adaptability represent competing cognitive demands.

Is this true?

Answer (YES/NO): NO